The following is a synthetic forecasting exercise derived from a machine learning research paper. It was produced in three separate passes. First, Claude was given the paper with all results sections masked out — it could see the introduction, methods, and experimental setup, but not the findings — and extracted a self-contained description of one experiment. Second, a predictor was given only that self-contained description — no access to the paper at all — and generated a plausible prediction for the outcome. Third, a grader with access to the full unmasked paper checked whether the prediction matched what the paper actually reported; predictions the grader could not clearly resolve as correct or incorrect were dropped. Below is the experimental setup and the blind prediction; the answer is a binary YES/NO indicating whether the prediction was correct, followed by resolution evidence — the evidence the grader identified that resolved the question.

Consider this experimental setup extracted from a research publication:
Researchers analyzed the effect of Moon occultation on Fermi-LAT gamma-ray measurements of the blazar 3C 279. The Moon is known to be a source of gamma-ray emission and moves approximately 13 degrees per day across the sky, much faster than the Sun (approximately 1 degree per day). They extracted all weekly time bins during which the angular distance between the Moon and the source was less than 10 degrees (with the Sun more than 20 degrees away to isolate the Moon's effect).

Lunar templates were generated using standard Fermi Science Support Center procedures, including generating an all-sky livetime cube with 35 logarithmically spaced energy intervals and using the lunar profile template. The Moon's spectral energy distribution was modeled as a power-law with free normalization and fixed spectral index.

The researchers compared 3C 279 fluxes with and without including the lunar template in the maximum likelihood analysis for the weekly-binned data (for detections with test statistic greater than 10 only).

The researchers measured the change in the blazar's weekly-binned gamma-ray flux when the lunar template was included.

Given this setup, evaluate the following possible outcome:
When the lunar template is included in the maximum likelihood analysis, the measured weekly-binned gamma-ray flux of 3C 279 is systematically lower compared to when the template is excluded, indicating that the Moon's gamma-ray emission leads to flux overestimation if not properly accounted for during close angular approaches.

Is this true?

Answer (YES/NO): NO